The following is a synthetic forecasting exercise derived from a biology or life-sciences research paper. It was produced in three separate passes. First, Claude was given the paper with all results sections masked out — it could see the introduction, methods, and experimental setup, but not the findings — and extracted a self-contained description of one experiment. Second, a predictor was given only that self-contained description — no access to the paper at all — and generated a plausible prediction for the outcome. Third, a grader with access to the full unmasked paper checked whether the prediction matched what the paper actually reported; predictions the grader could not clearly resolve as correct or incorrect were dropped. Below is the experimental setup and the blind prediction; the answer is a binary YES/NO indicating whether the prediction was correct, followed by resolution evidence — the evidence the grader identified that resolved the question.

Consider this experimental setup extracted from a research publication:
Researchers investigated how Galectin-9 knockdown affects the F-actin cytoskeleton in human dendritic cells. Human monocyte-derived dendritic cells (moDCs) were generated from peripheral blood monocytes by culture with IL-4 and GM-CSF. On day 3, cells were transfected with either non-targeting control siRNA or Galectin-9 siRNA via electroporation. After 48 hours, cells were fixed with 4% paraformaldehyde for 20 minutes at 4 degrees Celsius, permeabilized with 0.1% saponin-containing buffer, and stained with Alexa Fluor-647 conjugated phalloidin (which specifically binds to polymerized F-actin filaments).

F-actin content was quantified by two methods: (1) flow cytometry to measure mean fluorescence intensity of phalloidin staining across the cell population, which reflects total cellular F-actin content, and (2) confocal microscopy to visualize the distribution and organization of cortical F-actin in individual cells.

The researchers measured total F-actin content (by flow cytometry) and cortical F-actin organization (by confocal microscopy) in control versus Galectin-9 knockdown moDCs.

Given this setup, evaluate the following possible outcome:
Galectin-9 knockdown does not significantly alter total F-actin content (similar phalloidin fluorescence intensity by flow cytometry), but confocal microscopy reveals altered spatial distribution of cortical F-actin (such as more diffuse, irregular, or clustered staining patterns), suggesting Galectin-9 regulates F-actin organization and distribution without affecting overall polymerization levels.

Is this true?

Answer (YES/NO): NO